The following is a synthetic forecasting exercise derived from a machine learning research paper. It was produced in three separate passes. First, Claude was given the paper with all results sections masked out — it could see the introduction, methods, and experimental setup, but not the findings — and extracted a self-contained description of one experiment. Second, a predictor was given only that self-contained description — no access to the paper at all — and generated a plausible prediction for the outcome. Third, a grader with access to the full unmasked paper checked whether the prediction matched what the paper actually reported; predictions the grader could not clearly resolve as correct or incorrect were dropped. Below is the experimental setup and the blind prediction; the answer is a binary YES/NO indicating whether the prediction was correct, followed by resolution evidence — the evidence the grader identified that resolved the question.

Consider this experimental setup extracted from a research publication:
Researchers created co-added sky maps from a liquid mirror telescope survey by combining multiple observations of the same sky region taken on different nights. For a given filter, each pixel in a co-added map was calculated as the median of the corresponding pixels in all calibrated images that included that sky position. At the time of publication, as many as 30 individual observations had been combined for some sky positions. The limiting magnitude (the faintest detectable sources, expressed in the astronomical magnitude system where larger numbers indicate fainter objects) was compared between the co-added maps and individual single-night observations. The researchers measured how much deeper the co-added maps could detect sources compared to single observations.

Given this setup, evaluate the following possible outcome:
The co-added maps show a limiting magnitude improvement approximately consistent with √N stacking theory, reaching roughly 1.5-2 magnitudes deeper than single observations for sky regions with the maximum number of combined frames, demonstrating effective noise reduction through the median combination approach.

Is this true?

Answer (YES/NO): YES